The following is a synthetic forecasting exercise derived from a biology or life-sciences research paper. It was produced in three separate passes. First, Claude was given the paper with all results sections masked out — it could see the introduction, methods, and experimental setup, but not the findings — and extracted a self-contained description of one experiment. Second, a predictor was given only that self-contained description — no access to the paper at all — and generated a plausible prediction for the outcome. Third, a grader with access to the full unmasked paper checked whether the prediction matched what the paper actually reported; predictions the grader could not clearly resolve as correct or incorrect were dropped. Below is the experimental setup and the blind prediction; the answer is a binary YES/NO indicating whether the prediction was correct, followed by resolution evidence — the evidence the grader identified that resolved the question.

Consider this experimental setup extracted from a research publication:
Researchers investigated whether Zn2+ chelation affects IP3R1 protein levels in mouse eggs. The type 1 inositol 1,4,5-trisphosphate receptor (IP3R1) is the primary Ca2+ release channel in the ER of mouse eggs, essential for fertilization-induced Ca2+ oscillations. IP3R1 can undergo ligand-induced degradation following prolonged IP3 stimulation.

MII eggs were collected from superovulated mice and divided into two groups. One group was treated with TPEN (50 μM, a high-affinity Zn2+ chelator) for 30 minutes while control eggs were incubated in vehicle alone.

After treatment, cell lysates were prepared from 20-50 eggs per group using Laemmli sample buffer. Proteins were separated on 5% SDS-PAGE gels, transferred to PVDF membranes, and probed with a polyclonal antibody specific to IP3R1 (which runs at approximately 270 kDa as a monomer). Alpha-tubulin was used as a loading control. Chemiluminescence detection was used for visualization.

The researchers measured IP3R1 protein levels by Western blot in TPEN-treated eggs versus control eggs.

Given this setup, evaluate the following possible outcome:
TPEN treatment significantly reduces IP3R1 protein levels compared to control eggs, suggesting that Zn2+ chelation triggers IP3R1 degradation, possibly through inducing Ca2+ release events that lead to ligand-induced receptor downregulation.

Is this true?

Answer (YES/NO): NO